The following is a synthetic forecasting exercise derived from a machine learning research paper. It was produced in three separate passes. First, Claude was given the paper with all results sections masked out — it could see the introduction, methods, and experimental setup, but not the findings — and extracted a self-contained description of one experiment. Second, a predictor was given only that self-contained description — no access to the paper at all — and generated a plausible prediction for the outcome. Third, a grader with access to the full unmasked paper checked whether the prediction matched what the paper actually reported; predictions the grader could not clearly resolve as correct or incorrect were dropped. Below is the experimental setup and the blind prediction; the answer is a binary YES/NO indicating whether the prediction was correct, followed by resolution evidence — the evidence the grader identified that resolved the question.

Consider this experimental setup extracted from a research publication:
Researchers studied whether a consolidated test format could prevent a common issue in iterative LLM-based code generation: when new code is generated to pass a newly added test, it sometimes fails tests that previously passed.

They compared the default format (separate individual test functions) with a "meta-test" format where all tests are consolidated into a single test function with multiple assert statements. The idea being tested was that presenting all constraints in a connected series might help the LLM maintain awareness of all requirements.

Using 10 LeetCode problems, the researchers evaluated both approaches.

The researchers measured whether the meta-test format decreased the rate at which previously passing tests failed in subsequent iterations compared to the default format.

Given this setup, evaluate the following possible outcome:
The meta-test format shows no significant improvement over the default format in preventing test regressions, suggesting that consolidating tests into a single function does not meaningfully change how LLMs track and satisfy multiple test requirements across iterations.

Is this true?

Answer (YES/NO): YES